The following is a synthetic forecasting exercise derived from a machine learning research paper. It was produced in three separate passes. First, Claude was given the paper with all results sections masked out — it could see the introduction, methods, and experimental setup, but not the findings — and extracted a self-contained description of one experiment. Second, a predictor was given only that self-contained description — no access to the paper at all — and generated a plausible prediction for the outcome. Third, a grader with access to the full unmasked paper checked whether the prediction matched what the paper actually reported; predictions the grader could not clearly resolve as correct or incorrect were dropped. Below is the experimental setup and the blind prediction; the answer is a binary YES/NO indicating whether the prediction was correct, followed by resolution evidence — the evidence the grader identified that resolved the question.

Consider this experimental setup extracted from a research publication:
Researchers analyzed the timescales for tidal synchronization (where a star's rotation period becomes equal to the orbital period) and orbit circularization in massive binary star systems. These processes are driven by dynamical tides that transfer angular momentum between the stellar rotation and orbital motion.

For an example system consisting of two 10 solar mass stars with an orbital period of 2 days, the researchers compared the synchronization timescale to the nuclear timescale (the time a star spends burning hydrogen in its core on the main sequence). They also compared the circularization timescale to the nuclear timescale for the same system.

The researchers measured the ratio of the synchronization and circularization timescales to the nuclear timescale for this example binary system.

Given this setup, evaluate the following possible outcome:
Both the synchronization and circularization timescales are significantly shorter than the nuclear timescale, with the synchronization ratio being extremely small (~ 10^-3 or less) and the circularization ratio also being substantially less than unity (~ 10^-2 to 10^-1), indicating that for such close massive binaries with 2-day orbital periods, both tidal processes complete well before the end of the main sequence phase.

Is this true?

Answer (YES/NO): NO